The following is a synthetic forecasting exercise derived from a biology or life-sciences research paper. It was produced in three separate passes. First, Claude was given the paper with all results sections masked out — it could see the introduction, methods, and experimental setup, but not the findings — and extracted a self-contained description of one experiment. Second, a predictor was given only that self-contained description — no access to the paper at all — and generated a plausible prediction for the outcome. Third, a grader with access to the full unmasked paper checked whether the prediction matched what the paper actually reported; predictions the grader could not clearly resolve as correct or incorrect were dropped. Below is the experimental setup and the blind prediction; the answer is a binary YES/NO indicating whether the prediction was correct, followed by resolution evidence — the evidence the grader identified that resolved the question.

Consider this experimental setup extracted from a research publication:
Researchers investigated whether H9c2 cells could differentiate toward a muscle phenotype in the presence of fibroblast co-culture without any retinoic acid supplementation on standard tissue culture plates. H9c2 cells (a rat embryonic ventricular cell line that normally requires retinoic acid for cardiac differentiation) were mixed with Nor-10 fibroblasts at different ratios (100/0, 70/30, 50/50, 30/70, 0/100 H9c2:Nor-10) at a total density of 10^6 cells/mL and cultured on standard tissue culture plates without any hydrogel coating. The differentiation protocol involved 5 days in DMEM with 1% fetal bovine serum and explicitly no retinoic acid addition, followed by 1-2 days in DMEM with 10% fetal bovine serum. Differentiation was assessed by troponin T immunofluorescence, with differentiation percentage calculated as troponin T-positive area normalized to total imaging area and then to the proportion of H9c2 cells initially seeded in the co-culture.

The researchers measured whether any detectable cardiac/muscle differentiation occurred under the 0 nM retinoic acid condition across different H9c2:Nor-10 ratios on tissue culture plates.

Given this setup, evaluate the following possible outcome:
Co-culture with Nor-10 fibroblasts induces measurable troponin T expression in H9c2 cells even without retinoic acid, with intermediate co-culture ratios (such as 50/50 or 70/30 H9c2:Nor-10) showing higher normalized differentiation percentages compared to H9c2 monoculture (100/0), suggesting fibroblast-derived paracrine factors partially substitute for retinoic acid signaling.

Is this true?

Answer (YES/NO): YES